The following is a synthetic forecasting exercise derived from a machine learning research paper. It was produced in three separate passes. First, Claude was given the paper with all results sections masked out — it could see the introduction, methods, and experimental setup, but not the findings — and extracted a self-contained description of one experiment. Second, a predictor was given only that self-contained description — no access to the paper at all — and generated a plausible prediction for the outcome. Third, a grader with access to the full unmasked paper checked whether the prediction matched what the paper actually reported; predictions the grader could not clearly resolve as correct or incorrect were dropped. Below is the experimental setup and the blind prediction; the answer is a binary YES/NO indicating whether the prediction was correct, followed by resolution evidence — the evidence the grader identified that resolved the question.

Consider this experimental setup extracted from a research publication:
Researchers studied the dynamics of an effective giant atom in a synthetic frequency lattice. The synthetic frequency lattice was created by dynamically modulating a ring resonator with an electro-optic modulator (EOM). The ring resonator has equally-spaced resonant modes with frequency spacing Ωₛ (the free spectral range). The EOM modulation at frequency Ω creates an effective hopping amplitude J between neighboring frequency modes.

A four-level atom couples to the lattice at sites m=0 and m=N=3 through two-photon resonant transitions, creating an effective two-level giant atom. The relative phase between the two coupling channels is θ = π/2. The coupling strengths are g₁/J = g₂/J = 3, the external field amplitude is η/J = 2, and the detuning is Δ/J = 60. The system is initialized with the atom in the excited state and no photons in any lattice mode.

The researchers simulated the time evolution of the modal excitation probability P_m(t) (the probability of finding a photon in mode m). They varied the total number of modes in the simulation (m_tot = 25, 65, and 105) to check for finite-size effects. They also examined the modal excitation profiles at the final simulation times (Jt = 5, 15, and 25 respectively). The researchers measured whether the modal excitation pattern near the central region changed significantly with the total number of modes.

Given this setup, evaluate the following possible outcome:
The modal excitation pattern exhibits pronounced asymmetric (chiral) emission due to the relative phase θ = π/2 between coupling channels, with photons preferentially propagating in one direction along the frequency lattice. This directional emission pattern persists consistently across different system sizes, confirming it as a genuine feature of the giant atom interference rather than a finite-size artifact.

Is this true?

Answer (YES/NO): YES